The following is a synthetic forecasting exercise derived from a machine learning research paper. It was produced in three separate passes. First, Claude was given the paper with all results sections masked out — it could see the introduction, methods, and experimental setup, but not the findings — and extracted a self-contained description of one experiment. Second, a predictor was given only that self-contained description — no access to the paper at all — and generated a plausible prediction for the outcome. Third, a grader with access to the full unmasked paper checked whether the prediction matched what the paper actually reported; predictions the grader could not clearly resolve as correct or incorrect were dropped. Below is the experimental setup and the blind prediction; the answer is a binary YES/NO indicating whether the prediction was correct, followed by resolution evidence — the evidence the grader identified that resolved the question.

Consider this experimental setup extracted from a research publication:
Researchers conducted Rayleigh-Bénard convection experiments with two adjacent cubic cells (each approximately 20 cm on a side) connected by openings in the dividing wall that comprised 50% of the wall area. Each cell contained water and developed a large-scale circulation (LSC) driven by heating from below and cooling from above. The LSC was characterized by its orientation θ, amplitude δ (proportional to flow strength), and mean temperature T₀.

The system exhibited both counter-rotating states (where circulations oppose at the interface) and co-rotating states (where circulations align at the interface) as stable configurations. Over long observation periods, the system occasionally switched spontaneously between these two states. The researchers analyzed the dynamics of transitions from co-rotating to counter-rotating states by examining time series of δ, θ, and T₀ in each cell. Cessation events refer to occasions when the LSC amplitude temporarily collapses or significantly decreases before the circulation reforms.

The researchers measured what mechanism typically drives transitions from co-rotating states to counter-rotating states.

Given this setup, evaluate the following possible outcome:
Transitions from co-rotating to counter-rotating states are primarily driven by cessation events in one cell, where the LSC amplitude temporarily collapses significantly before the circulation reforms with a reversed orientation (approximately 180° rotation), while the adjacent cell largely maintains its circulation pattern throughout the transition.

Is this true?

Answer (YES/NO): NO